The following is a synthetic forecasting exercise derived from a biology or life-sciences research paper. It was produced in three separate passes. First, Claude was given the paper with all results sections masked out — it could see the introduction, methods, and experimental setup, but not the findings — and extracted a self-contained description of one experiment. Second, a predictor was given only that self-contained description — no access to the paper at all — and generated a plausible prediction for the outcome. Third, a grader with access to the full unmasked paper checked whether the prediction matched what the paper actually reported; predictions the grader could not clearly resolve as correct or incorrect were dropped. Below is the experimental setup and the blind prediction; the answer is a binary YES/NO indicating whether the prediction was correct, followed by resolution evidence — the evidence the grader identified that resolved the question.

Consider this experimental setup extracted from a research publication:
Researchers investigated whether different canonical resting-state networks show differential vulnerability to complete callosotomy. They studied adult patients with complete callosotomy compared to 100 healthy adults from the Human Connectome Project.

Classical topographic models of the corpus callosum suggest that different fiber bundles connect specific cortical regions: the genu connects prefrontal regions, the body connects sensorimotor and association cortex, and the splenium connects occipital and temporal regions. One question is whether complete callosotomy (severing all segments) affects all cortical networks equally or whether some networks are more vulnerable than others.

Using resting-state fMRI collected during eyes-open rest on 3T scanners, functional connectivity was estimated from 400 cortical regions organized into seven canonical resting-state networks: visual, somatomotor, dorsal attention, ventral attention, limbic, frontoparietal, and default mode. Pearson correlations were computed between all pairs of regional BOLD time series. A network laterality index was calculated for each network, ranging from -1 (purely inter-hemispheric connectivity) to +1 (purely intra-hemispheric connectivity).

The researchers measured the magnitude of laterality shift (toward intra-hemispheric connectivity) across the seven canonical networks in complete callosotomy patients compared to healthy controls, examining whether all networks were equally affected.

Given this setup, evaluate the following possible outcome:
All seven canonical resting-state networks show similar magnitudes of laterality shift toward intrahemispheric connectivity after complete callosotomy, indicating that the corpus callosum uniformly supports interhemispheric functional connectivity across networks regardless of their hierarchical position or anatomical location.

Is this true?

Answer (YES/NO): NO